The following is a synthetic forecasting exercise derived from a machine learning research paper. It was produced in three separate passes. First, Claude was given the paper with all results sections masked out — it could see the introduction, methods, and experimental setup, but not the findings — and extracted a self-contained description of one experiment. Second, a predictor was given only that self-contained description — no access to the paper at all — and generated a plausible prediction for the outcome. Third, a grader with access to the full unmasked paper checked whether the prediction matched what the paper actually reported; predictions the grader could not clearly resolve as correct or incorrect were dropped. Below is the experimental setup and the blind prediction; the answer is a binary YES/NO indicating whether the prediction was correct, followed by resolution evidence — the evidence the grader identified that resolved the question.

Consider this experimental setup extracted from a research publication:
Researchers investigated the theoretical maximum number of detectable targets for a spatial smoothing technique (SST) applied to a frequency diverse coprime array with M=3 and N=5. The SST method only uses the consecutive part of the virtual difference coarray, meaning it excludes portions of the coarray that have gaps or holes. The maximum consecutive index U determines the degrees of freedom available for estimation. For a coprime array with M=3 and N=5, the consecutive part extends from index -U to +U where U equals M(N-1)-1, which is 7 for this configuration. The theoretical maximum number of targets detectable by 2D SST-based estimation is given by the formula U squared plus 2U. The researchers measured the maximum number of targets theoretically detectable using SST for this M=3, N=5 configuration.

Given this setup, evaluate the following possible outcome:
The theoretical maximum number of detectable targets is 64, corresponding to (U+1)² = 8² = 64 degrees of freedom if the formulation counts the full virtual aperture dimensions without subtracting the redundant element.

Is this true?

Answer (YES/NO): NO